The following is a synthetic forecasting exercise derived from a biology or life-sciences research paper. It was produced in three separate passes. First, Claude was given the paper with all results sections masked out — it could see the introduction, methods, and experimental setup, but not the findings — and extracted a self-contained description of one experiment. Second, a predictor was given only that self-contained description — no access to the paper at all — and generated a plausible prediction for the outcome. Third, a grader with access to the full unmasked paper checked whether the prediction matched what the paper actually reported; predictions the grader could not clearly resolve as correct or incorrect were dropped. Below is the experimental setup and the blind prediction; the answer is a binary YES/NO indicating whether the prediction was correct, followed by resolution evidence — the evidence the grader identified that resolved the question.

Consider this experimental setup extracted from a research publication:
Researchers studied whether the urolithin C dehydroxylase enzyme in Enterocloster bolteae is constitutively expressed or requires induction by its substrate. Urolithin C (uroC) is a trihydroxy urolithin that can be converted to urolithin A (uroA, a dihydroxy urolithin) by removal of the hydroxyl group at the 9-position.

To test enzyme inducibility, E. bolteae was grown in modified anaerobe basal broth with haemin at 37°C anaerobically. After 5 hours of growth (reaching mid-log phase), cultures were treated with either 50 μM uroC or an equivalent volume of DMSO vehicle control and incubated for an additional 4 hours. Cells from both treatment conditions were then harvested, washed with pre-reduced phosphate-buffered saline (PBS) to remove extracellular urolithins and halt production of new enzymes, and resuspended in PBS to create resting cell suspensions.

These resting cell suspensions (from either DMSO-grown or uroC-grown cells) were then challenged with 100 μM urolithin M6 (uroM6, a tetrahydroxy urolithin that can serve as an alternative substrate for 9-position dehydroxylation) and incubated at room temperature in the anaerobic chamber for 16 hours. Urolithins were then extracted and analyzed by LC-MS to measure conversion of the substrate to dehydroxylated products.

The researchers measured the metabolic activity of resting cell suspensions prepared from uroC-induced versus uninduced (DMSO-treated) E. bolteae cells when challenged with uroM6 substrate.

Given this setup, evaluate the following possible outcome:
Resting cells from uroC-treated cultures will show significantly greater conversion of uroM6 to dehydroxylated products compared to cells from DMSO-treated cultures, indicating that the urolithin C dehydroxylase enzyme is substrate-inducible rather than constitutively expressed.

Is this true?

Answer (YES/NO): YES